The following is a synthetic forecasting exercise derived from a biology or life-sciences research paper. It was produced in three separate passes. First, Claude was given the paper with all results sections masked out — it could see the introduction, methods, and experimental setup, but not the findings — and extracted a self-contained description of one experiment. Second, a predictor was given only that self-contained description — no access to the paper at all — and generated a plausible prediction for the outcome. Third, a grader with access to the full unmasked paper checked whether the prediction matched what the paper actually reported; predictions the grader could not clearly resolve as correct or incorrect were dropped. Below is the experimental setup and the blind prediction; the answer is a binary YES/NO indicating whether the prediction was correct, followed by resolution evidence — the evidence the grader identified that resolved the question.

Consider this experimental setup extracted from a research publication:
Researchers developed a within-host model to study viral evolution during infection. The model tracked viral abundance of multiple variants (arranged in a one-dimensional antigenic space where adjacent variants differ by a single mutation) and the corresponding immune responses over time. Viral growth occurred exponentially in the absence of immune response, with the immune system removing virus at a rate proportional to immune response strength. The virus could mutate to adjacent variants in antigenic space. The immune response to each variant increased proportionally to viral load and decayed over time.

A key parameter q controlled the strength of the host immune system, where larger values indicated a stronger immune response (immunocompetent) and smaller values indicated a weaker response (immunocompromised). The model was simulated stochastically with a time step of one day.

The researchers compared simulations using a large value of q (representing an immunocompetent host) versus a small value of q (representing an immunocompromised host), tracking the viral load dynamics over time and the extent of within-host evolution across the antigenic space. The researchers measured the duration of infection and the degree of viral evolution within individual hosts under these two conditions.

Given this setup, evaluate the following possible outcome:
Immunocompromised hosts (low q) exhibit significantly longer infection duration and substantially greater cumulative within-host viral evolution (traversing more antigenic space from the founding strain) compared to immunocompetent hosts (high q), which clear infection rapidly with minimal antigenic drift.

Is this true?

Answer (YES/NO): YES